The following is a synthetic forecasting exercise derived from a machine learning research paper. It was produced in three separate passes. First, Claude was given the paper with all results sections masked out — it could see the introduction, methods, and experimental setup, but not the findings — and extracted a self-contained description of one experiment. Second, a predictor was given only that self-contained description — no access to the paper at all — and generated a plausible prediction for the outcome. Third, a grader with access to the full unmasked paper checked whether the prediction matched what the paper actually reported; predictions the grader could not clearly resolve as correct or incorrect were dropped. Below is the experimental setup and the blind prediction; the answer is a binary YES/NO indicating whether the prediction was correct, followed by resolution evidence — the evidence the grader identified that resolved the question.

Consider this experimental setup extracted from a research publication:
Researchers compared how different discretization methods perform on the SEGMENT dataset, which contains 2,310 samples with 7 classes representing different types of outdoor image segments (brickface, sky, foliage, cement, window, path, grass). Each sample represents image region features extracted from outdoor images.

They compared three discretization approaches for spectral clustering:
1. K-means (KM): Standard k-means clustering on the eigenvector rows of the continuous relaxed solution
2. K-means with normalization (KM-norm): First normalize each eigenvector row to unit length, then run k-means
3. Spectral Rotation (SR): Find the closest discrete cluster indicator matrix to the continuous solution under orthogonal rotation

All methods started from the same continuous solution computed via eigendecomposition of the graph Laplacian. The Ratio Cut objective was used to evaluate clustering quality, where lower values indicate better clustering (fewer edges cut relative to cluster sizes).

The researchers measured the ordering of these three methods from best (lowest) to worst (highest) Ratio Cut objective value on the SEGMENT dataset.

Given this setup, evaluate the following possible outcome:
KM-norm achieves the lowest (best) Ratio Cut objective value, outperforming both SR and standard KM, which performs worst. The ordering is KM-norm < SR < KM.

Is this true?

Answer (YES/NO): NO